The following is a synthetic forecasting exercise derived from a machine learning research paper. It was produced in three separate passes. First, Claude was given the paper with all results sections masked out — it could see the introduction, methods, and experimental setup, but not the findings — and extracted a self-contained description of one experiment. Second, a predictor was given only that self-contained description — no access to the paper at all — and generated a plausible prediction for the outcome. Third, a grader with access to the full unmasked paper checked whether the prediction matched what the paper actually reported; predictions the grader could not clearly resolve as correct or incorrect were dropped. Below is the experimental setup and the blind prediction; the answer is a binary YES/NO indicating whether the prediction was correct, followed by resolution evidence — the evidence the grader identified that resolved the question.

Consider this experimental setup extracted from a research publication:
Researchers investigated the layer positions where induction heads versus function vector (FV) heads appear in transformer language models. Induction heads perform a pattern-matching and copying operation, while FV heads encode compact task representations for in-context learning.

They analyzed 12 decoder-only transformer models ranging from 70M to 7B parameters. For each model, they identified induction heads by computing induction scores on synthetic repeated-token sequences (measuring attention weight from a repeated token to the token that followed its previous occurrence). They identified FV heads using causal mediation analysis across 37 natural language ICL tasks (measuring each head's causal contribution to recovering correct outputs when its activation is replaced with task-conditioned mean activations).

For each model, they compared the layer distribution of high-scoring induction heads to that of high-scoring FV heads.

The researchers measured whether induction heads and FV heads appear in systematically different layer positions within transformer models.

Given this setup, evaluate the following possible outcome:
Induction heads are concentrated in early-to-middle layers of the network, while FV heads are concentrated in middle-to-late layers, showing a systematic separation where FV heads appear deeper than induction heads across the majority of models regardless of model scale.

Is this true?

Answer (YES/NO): NO